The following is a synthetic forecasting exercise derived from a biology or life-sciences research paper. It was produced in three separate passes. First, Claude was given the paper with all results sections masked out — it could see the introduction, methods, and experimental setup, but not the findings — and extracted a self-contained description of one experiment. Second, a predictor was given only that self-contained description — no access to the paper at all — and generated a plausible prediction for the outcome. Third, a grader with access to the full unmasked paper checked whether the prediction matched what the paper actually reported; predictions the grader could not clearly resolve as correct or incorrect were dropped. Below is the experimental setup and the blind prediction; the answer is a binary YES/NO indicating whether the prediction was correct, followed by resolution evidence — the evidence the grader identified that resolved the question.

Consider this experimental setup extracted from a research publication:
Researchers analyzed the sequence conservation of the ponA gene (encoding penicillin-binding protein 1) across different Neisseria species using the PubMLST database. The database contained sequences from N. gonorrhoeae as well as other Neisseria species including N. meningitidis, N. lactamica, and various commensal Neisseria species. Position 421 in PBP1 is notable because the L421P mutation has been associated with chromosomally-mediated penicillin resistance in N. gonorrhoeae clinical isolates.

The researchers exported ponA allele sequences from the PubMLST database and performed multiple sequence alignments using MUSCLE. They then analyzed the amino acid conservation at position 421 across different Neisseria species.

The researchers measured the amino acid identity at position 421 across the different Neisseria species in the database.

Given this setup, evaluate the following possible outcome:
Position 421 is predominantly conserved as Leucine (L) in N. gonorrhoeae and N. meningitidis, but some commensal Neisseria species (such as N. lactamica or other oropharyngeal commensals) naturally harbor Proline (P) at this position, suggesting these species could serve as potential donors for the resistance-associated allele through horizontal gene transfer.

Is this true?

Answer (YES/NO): NO